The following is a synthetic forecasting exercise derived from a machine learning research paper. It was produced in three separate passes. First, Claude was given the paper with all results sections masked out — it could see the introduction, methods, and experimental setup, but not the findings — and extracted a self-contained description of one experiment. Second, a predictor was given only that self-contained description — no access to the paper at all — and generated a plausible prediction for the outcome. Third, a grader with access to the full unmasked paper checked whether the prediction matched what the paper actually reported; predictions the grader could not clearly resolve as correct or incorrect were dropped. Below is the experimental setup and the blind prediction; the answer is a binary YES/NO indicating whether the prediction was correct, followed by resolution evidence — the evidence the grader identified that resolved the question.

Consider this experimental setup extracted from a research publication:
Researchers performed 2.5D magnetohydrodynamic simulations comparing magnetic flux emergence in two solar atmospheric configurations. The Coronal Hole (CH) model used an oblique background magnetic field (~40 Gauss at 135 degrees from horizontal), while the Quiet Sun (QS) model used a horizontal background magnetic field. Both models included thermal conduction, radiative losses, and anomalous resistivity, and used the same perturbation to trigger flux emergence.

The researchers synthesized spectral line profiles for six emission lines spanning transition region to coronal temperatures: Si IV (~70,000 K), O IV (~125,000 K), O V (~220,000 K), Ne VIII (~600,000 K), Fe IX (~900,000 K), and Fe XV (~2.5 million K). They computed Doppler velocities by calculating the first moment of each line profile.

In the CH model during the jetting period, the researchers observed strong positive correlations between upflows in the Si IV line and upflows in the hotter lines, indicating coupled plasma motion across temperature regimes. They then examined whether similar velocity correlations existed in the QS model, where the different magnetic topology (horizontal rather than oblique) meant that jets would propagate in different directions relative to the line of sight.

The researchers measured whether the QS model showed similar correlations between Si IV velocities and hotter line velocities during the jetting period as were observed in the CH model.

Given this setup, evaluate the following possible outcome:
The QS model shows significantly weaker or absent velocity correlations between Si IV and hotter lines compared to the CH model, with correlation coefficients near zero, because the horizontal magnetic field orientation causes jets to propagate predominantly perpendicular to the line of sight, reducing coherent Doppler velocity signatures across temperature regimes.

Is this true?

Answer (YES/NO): NO